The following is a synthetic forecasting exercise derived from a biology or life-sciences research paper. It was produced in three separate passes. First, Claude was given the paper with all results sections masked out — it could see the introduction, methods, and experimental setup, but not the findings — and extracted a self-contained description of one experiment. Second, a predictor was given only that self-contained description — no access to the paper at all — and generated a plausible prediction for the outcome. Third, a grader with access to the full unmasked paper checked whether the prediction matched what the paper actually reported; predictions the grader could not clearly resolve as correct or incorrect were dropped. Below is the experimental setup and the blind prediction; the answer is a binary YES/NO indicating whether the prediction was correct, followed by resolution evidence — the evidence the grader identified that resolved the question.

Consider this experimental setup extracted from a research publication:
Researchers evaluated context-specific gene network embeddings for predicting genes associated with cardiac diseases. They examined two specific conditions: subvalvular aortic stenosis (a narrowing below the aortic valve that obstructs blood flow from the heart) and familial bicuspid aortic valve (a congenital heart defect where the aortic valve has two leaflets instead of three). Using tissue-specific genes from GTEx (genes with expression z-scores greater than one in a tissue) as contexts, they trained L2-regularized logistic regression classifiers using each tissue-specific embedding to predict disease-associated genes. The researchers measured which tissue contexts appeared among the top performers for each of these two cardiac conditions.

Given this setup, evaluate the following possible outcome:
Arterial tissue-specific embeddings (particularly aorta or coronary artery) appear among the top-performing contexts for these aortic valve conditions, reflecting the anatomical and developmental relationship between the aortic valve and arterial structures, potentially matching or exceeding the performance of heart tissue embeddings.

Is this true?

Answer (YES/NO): NO